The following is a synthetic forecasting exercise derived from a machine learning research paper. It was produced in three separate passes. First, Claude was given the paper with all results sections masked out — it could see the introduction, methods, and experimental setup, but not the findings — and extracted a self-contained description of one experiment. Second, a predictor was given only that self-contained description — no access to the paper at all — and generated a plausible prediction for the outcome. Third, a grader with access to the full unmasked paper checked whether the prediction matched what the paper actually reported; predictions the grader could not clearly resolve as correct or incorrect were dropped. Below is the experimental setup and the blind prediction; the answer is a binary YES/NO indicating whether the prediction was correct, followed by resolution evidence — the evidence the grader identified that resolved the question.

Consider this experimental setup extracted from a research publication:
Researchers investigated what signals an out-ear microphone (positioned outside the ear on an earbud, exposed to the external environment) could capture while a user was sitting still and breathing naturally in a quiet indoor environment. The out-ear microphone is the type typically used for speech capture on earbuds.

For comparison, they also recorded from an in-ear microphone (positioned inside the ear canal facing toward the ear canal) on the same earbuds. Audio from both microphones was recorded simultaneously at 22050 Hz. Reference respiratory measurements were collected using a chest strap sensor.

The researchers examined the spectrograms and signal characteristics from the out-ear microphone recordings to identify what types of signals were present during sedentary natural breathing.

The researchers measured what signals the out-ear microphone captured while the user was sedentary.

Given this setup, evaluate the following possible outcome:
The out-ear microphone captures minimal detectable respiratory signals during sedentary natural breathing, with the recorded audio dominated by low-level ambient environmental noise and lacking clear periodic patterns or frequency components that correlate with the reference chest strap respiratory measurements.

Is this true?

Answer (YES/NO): YES